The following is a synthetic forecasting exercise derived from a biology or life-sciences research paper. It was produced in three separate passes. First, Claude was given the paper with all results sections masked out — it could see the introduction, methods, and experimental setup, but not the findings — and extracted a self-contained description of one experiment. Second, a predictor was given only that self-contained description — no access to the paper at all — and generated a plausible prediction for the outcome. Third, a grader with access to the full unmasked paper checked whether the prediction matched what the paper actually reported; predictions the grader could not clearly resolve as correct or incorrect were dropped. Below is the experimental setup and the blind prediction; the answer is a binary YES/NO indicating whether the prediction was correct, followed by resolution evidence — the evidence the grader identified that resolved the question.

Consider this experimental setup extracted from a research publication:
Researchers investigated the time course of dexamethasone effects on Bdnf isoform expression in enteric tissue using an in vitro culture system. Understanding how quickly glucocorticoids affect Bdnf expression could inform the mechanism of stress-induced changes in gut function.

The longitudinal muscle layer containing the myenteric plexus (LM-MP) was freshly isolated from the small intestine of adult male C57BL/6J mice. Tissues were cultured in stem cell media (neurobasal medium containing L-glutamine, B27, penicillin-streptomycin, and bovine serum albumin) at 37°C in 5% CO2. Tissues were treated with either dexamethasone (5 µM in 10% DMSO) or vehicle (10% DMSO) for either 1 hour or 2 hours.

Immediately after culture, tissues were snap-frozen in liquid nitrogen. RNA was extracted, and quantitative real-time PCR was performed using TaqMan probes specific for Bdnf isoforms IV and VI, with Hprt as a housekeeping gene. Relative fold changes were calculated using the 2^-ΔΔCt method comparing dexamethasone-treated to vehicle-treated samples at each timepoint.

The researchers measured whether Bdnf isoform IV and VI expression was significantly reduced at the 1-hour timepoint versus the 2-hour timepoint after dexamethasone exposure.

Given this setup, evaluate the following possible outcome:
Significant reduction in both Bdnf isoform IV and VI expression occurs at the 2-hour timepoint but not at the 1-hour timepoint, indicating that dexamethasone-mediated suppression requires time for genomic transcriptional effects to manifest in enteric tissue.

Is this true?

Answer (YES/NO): YES